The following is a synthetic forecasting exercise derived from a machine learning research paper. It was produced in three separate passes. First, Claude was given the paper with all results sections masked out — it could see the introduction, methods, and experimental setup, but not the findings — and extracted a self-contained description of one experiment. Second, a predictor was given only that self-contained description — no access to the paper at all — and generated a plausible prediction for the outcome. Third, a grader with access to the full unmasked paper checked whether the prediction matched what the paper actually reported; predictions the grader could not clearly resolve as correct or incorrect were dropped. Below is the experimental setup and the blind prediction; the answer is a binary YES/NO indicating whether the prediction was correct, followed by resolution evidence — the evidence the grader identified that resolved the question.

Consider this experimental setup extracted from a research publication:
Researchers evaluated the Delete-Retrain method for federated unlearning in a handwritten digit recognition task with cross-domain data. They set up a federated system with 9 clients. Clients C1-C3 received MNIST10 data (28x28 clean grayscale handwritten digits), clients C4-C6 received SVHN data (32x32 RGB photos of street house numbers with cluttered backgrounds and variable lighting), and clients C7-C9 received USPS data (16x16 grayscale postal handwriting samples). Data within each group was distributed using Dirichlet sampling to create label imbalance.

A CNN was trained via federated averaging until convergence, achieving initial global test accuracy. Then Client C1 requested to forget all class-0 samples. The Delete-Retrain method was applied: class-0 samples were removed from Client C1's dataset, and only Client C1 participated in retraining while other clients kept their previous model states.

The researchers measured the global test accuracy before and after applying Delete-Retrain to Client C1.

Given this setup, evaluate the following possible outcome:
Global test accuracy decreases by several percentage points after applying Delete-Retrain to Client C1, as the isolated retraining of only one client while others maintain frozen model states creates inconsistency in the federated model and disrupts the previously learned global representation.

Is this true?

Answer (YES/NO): NO